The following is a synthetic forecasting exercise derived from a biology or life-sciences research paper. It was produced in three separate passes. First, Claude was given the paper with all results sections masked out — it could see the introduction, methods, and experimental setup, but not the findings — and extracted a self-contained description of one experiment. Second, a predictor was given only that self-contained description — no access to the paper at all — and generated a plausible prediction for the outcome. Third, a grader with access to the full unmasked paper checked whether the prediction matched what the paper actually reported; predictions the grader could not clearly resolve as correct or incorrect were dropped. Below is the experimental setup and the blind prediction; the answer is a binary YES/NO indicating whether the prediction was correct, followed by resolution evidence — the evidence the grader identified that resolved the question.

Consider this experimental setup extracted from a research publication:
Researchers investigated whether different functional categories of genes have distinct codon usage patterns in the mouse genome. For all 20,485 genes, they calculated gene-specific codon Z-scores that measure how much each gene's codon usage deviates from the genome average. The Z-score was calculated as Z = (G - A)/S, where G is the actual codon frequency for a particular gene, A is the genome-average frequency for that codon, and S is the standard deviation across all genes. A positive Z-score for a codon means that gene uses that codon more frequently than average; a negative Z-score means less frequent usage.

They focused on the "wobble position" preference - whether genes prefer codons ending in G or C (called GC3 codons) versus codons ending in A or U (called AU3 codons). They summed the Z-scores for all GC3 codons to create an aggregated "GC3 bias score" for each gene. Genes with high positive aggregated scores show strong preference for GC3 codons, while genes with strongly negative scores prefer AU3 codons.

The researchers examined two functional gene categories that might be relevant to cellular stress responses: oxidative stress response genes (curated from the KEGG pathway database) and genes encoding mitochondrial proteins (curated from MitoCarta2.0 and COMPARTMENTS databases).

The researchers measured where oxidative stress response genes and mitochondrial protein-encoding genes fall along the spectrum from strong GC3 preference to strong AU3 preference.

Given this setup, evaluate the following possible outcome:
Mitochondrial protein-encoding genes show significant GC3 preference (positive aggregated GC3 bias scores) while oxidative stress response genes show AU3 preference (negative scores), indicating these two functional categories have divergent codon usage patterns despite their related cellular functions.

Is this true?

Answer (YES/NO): NO